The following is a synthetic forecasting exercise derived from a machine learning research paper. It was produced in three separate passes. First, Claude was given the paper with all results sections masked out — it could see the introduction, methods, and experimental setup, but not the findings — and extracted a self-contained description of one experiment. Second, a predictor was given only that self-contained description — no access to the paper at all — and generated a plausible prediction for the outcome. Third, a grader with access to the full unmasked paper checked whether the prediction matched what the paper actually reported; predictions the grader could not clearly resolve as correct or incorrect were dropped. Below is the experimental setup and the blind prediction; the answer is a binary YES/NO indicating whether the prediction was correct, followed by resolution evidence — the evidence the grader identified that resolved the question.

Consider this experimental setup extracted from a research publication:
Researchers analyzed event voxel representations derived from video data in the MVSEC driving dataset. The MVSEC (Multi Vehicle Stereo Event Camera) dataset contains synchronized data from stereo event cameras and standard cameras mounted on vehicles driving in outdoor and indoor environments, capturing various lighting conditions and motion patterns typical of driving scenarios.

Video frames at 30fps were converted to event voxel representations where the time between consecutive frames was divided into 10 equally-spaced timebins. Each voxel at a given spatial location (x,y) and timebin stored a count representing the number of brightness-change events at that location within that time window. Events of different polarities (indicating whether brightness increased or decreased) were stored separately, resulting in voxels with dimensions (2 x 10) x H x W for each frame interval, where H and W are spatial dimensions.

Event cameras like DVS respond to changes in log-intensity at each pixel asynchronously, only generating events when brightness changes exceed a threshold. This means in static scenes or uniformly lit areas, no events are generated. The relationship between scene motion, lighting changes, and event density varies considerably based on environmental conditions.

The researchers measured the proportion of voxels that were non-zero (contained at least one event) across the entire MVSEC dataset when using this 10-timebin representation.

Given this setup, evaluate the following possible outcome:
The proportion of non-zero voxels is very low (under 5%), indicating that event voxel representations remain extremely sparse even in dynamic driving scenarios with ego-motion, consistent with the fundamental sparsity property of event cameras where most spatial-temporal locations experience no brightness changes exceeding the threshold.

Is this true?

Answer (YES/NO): YES